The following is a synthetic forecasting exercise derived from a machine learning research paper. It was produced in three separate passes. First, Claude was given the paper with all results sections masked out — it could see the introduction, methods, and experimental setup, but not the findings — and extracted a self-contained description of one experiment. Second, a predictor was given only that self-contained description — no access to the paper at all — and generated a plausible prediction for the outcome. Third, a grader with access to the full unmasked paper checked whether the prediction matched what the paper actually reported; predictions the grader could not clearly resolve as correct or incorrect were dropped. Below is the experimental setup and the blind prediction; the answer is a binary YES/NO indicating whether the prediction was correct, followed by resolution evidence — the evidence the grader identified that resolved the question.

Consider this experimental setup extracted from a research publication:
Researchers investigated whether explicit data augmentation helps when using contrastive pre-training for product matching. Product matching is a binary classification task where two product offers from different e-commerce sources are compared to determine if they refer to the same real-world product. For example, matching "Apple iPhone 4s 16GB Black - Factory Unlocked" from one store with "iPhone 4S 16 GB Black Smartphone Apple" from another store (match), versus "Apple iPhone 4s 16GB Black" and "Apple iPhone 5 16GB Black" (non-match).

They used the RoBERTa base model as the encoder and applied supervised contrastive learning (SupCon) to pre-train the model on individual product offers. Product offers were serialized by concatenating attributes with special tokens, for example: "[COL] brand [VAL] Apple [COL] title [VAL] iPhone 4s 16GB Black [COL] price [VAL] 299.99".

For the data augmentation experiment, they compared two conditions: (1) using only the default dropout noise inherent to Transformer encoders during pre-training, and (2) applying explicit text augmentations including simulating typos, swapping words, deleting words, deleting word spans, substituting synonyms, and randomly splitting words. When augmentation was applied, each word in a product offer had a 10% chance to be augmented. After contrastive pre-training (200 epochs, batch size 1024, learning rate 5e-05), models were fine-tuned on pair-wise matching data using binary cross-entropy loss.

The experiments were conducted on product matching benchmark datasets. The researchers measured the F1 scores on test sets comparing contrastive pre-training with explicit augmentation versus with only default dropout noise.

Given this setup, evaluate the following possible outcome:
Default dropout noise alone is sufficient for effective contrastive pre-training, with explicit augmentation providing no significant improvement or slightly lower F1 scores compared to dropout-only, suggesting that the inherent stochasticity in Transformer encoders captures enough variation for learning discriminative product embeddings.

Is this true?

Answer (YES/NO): NO